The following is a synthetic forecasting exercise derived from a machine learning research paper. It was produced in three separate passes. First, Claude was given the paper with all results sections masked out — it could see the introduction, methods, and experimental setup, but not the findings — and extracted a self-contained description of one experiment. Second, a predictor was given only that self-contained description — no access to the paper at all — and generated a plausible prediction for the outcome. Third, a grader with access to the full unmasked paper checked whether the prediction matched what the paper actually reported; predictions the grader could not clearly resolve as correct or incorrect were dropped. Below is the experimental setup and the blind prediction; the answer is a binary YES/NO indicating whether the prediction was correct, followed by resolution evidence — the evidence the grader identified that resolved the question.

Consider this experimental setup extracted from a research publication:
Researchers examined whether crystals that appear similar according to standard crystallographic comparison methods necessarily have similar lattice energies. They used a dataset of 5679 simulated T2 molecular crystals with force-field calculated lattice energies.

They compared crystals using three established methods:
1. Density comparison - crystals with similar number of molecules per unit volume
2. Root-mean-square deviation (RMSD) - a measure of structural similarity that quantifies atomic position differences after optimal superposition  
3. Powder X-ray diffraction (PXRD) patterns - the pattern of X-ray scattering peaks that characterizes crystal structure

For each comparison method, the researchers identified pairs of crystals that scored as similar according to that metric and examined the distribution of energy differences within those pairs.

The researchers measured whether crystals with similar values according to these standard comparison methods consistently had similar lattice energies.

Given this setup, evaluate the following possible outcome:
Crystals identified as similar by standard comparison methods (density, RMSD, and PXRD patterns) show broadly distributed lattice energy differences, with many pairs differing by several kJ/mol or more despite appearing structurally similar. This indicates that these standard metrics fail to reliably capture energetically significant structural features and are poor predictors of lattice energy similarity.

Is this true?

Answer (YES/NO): YES